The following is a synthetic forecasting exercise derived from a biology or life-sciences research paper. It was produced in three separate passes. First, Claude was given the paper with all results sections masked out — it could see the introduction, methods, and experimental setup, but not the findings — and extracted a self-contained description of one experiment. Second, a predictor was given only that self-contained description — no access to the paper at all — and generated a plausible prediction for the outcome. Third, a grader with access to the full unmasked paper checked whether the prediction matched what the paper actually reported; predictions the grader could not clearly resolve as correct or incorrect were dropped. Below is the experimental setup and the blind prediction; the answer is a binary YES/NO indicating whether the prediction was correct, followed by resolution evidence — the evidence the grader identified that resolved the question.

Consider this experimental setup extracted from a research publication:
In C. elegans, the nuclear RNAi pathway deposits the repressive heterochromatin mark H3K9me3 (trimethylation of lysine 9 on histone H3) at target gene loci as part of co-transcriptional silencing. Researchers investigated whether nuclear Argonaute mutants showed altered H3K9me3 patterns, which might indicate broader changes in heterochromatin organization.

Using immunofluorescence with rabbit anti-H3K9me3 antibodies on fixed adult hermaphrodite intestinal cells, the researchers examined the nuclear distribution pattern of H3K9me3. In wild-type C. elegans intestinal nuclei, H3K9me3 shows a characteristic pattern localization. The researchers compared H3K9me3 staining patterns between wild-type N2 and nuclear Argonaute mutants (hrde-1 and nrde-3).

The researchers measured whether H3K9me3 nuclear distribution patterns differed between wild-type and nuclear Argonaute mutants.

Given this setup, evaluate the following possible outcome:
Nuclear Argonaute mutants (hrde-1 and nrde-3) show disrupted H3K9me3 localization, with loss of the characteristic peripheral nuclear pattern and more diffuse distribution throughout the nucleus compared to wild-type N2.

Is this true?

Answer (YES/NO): NO